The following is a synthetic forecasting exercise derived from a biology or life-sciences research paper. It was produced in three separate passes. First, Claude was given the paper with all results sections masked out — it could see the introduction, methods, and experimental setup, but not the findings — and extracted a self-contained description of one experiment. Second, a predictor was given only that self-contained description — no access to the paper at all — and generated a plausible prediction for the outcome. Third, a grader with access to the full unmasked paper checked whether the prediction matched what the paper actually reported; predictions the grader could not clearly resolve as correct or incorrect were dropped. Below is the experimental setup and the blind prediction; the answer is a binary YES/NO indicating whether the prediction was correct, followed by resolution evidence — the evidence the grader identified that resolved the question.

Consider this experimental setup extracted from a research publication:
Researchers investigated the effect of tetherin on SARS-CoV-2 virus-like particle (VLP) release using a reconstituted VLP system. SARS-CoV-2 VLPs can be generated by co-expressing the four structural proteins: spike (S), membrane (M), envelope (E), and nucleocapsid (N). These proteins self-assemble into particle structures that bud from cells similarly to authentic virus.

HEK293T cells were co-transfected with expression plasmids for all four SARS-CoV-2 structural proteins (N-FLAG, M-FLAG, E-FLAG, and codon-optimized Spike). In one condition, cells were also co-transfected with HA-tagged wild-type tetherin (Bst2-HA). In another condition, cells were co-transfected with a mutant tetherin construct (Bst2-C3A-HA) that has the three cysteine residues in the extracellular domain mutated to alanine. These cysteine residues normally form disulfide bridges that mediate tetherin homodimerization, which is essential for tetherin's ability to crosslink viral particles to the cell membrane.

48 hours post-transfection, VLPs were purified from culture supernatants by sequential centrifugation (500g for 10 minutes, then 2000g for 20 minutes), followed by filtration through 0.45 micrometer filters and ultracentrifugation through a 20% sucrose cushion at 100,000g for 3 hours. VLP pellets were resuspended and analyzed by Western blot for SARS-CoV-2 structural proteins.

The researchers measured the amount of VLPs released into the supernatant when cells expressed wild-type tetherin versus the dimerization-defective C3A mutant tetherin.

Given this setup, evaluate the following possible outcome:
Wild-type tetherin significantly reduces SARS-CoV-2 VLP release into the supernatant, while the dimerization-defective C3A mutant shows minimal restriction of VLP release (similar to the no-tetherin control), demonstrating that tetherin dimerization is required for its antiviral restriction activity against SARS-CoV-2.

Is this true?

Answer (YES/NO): YES